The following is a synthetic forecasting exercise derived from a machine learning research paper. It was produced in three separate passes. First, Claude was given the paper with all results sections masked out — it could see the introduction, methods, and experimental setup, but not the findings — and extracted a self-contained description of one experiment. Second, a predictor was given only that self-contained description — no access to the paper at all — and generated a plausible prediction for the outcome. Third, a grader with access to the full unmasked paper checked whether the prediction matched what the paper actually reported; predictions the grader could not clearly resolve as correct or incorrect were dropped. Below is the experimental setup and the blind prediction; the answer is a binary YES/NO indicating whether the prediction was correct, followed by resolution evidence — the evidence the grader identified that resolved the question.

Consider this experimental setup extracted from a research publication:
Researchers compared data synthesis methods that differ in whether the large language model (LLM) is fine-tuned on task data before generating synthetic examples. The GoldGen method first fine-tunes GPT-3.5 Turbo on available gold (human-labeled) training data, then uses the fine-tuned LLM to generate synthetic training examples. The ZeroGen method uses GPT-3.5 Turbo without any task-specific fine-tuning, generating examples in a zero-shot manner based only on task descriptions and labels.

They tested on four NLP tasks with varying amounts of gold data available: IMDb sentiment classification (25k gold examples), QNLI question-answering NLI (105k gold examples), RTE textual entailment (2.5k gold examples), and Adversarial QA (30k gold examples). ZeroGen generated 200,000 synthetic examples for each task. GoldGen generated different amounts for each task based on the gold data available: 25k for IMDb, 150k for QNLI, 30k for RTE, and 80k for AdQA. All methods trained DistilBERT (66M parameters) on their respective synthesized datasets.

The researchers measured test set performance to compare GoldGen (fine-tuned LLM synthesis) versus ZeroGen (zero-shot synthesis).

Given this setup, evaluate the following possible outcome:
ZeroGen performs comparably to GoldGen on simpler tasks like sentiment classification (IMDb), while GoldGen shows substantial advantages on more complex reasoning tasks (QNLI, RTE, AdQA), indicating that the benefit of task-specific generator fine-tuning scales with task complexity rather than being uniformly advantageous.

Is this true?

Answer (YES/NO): NO